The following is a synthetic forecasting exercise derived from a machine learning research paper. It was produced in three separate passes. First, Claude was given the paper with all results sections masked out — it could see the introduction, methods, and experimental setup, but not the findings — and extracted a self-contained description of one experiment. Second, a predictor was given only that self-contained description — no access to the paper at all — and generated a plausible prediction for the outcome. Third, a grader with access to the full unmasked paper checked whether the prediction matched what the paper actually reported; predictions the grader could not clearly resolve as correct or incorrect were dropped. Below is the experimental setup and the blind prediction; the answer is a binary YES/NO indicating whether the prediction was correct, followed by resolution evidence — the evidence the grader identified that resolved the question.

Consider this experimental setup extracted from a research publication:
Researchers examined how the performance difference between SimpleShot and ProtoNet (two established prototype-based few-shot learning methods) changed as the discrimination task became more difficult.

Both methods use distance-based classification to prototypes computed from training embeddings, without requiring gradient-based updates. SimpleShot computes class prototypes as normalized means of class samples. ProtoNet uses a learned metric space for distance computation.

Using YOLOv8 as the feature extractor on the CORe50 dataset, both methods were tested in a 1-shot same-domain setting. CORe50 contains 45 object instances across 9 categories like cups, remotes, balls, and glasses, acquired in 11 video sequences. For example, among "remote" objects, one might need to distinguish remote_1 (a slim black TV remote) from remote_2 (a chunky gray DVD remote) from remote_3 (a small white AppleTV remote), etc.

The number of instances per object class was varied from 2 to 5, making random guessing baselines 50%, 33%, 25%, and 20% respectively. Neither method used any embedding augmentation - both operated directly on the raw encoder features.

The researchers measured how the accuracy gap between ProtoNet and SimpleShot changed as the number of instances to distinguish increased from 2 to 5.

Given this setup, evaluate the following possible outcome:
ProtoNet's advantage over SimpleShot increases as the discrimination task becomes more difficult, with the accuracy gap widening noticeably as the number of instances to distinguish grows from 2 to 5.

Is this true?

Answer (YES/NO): YES